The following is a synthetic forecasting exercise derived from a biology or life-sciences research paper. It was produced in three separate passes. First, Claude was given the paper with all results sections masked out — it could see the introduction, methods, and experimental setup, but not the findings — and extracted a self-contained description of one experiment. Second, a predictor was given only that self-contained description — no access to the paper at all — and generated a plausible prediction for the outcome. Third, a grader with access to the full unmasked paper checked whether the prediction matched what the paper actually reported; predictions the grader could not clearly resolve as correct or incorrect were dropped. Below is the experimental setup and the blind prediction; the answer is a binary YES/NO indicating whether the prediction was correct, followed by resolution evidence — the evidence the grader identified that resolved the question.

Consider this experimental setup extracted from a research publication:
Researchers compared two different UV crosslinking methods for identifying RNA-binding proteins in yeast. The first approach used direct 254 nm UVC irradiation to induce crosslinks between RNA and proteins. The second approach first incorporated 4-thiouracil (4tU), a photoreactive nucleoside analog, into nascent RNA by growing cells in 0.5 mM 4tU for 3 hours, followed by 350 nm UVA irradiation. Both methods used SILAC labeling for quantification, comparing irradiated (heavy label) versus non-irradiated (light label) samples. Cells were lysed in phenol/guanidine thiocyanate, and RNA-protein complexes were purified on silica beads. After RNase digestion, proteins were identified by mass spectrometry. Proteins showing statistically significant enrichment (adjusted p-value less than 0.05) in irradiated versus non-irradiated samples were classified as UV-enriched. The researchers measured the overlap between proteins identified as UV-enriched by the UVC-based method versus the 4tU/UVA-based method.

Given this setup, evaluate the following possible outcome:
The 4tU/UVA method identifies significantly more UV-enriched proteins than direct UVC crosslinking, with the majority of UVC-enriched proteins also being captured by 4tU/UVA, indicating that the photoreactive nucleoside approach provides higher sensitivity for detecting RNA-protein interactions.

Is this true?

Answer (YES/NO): NO